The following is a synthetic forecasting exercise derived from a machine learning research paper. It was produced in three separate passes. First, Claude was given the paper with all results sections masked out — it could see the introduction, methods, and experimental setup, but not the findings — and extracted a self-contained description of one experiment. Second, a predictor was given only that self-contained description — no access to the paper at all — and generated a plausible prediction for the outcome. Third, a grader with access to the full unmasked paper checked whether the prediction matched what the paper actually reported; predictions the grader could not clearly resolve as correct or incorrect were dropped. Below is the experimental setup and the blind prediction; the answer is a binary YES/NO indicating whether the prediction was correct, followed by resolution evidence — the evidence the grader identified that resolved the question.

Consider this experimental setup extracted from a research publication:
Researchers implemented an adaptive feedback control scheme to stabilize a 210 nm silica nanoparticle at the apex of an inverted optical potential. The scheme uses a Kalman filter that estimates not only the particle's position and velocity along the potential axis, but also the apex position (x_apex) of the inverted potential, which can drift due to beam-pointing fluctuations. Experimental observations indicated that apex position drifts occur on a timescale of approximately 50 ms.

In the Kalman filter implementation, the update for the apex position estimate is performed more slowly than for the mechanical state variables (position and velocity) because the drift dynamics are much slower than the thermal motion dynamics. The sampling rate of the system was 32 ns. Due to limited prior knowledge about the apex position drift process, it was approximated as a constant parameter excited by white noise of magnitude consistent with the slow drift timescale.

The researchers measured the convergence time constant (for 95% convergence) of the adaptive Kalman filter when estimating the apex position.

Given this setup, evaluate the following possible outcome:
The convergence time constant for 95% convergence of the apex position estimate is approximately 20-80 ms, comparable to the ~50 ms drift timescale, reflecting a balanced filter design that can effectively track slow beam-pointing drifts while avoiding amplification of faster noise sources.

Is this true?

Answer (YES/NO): NO